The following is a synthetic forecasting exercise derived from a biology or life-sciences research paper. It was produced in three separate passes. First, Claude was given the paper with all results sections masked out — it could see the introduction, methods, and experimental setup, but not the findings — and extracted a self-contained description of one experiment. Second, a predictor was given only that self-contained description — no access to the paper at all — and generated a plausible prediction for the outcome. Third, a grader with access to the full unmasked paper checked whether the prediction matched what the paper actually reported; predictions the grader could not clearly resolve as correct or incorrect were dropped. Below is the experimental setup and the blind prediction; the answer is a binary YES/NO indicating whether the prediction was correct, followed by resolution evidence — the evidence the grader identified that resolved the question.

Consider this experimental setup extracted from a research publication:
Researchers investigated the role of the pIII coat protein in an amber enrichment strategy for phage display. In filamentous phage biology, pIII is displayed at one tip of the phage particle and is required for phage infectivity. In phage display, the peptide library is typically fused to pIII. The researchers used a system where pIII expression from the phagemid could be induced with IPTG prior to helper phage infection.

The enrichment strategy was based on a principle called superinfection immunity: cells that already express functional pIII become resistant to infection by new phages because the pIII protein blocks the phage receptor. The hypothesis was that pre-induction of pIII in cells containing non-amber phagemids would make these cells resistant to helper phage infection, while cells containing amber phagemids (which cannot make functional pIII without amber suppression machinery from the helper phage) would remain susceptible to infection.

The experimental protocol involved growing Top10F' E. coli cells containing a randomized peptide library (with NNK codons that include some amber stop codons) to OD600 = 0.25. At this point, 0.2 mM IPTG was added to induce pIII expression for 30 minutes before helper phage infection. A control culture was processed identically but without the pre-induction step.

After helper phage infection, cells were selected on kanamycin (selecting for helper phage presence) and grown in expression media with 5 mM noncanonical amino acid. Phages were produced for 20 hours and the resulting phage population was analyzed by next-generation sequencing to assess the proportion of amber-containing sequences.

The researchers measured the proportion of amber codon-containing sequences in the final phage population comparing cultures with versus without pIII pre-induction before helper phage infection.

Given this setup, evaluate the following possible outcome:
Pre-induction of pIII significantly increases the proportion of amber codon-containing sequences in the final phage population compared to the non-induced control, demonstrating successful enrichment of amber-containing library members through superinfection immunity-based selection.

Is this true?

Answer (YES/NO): YES